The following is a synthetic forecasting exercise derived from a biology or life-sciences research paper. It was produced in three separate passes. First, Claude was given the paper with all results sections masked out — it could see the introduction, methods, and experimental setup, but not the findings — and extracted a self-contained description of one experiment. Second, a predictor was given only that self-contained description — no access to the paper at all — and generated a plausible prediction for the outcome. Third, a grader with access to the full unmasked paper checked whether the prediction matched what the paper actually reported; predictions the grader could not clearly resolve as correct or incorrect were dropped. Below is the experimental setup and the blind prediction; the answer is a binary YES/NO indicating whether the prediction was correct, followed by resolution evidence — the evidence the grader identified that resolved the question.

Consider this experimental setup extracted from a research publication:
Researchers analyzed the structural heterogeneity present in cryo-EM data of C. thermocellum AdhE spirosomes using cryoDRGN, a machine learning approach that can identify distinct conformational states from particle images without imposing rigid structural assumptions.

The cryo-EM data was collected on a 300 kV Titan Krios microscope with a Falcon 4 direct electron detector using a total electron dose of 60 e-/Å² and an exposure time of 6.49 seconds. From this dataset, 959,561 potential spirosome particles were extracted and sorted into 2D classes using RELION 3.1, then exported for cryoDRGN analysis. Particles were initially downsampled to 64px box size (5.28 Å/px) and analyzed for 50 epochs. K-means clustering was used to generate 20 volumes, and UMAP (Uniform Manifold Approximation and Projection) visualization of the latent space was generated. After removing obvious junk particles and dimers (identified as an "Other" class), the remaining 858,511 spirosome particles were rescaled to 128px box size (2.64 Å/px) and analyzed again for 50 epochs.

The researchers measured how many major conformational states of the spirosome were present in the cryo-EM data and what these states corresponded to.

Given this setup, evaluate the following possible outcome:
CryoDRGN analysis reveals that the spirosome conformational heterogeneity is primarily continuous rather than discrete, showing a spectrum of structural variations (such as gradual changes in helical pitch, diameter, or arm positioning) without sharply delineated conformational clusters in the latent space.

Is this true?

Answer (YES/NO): NO